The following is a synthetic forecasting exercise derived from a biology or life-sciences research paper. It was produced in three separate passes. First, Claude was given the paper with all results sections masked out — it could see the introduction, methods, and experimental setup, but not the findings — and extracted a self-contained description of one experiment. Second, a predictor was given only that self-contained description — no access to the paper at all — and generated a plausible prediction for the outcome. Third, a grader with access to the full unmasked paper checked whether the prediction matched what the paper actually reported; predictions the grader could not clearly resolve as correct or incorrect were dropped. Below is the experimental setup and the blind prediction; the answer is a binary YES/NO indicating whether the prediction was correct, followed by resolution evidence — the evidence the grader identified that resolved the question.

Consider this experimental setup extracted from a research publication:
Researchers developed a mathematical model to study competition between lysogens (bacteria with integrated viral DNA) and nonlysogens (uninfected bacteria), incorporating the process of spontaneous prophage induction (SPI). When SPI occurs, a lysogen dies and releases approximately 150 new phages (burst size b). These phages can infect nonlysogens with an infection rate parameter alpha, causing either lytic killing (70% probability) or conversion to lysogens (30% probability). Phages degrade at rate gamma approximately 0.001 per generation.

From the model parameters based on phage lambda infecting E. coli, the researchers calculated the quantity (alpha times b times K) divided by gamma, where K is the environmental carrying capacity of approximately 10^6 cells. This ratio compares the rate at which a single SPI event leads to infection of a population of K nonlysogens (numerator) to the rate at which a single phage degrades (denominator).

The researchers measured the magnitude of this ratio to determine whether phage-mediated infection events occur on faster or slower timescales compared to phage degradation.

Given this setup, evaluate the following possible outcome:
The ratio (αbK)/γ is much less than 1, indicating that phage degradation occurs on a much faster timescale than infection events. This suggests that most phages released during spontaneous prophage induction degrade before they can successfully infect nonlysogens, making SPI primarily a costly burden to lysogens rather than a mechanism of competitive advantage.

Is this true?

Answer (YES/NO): NO